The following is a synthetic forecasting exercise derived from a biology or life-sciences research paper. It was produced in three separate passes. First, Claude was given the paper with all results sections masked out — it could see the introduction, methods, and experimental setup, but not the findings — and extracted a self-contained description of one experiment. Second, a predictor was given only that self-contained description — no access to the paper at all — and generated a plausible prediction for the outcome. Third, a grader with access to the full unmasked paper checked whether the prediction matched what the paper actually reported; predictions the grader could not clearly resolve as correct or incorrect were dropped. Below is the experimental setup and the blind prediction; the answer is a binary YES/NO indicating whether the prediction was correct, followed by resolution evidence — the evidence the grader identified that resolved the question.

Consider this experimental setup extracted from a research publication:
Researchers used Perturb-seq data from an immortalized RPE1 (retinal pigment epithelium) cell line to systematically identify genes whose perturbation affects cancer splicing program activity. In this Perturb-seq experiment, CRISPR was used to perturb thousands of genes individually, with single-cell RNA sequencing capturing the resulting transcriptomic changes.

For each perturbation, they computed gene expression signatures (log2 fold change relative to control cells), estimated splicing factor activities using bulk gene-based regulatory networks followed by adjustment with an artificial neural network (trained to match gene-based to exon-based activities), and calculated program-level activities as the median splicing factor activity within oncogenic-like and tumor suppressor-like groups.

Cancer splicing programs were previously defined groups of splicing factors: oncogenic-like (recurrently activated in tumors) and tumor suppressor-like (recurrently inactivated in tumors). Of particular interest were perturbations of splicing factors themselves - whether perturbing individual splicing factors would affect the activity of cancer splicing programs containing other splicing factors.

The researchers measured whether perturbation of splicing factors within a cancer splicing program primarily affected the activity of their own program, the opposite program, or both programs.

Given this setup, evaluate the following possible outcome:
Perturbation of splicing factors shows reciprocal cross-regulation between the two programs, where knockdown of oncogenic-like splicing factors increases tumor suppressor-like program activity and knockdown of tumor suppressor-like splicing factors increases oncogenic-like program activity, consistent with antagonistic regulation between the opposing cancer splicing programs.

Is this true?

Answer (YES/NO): NO